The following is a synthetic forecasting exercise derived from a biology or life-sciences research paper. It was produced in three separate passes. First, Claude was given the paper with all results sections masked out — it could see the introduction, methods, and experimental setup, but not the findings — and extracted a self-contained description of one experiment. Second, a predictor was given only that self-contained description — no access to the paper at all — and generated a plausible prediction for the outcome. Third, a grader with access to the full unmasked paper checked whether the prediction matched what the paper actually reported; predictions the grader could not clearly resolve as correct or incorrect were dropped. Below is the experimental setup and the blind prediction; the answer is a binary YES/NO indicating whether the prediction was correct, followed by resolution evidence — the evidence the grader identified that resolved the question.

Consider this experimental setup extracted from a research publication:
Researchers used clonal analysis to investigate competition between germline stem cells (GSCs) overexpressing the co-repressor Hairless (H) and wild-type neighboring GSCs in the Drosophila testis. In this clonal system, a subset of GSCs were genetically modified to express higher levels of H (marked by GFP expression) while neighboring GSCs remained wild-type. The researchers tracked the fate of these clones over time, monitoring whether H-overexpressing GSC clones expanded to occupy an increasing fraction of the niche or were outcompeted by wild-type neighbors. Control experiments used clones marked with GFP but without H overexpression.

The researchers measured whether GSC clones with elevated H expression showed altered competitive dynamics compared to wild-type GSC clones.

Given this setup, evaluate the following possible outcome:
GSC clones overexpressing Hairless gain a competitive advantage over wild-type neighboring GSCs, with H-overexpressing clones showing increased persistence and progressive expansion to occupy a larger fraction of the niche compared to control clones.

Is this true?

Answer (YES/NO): YES